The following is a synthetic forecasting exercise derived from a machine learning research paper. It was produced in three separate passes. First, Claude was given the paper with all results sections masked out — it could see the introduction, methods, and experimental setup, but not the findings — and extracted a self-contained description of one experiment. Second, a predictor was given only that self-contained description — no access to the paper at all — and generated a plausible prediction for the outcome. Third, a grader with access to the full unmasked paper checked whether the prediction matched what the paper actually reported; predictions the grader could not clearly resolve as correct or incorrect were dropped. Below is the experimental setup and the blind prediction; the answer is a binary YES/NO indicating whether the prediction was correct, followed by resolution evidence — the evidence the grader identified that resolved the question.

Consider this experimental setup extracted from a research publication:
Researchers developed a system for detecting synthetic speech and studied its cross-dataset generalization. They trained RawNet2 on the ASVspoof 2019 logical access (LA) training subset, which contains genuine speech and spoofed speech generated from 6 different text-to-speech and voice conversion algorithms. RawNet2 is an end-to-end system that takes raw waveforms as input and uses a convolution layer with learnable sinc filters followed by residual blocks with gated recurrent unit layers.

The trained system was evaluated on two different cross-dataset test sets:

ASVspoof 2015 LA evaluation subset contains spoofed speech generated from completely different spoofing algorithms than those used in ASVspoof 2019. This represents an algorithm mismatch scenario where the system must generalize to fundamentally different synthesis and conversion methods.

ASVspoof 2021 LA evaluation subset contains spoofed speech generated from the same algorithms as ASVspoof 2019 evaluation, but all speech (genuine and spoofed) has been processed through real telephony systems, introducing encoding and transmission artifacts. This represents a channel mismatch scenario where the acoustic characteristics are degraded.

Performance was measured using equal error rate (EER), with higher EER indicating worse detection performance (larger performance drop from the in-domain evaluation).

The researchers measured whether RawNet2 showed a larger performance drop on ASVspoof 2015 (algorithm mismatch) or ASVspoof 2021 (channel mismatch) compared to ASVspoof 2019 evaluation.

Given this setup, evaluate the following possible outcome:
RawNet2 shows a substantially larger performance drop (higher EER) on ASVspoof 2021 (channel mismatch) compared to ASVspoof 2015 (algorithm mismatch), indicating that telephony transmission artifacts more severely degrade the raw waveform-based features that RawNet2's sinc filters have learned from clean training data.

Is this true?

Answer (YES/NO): YES